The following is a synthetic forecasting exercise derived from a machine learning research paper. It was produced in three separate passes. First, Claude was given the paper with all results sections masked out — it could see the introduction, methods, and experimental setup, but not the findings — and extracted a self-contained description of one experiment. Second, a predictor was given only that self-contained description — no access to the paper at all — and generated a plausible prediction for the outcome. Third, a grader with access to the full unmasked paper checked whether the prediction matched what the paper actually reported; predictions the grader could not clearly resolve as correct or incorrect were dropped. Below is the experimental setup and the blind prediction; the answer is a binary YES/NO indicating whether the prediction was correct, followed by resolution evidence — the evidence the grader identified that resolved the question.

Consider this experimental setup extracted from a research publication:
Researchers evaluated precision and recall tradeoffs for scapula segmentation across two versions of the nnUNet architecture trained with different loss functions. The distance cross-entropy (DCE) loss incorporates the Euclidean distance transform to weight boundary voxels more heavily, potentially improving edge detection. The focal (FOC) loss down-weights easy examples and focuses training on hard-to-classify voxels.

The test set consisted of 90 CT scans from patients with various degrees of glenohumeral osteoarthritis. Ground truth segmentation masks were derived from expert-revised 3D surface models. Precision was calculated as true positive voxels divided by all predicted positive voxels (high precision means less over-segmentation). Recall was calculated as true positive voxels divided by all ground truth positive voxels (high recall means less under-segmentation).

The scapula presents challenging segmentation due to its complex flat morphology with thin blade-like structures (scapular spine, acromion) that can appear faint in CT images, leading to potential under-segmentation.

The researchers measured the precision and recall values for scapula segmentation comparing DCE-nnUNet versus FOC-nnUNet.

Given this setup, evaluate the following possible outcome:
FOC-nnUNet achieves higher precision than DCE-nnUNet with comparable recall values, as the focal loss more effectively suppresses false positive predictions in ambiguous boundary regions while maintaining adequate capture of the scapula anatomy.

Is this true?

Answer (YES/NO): NO